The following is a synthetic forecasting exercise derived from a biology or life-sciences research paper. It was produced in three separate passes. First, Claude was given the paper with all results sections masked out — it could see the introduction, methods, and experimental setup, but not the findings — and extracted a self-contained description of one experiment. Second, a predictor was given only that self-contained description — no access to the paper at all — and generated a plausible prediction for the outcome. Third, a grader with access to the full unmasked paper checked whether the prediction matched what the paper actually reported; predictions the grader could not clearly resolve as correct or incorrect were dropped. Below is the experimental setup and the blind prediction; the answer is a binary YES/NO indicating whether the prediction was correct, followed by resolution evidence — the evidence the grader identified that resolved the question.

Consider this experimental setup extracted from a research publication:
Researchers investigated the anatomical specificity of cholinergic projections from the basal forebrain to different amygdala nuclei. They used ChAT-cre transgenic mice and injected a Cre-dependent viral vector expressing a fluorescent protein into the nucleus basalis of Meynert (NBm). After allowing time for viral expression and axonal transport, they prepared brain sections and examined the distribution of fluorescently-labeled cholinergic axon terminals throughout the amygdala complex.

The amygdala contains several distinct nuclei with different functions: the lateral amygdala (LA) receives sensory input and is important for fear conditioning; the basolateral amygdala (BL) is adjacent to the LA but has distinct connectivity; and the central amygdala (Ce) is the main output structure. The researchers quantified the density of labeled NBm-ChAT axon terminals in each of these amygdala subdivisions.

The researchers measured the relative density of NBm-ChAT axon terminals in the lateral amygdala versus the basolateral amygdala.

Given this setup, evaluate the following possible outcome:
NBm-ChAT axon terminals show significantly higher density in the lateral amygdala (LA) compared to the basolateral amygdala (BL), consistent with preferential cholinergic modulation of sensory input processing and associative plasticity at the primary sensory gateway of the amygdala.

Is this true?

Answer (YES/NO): NO